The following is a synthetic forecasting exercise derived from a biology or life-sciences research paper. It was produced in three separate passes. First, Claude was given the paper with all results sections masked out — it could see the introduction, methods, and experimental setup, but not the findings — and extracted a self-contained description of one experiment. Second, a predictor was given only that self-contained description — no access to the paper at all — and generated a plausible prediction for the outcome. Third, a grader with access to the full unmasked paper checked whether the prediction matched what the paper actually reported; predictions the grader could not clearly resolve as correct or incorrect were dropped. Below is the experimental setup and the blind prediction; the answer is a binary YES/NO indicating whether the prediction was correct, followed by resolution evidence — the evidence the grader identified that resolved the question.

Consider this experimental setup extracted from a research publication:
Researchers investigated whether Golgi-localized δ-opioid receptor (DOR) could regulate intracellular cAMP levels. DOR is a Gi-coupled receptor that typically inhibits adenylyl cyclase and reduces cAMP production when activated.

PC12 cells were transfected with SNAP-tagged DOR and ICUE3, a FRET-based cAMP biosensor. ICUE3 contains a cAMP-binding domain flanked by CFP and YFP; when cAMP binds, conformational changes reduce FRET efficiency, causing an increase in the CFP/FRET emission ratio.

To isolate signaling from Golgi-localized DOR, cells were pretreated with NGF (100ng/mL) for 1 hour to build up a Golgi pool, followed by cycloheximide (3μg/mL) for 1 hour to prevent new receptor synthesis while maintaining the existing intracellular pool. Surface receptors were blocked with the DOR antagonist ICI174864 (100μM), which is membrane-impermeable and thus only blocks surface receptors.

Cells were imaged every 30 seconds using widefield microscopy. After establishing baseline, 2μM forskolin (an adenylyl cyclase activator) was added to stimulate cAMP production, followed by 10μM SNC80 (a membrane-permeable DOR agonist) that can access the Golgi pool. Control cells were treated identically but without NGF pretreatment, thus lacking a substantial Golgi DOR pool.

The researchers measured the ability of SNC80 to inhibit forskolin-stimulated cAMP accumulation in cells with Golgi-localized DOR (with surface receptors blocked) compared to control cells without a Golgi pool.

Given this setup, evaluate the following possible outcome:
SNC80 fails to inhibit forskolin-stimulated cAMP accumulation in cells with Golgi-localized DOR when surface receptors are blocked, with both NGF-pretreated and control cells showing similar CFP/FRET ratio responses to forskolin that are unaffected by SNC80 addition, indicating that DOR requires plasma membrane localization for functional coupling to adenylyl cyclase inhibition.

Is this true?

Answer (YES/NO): NO